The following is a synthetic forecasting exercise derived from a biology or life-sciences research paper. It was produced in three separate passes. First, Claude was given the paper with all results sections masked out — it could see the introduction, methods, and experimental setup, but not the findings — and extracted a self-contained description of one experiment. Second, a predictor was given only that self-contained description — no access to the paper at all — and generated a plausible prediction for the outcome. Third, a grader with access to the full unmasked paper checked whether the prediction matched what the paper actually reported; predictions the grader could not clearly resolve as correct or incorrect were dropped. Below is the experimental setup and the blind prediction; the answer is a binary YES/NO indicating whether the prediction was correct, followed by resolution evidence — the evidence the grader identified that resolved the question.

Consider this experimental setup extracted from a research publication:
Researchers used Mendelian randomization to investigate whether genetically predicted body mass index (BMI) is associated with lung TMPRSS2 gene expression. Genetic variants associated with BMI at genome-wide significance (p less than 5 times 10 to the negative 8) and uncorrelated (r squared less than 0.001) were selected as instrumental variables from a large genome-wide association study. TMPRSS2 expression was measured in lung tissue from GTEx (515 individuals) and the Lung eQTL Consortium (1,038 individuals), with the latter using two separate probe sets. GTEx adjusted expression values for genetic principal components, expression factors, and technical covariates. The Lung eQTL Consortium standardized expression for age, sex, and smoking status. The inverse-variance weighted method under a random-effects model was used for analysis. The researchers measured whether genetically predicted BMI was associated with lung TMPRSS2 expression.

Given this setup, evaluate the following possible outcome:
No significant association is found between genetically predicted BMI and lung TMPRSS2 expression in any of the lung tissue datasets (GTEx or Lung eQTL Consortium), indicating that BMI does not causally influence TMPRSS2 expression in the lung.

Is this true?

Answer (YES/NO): YES